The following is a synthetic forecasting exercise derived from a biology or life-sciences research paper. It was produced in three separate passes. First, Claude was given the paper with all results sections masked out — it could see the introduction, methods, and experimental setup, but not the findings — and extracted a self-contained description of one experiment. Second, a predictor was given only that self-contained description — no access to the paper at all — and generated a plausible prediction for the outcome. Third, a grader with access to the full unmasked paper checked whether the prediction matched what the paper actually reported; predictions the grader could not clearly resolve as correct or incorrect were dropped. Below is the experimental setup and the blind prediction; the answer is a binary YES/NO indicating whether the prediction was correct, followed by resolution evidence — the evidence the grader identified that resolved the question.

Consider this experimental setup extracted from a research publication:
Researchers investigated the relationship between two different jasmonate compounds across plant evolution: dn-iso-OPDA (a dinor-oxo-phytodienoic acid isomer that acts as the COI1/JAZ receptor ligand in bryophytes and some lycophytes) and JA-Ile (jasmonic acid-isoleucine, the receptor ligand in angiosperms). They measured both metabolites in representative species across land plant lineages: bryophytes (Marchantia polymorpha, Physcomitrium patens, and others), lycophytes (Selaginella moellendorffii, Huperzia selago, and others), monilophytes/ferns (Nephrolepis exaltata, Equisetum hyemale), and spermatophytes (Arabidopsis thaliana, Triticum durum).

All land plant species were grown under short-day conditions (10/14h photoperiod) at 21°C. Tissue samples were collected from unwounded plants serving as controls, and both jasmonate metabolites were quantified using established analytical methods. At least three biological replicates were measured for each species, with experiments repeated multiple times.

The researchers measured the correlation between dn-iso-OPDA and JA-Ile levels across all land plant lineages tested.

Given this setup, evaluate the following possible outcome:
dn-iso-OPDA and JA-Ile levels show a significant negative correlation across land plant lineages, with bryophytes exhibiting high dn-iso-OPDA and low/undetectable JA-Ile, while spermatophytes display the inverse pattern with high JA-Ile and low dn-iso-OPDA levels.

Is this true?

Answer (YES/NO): YES